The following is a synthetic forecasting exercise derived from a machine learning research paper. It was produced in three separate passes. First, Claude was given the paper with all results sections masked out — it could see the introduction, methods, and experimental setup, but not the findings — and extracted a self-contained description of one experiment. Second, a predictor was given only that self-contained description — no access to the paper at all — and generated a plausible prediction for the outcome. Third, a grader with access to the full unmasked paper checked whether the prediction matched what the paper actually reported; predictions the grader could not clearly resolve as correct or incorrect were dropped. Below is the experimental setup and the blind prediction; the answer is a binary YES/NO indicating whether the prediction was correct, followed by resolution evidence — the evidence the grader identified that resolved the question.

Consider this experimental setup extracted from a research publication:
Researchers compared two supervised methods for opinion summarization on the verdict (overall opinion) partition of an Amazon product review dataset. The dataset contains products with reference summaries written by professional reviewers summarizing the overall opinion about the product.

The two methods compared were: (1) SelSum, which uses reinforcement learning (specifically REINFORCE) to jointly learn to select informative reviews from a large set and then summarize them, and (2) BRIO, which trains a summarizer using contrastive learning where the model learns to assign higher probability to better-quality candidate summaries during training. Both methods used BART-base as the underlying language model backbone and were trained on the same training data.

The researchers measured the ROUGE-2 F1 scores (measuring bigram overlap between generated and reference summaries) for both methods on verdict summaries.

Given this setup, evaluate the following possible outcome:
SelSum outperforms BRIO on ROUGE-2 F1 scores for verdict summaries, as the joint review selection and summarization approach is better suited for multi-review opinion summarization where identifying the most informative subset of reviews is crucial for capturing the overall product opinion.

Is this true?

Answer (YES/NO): YES